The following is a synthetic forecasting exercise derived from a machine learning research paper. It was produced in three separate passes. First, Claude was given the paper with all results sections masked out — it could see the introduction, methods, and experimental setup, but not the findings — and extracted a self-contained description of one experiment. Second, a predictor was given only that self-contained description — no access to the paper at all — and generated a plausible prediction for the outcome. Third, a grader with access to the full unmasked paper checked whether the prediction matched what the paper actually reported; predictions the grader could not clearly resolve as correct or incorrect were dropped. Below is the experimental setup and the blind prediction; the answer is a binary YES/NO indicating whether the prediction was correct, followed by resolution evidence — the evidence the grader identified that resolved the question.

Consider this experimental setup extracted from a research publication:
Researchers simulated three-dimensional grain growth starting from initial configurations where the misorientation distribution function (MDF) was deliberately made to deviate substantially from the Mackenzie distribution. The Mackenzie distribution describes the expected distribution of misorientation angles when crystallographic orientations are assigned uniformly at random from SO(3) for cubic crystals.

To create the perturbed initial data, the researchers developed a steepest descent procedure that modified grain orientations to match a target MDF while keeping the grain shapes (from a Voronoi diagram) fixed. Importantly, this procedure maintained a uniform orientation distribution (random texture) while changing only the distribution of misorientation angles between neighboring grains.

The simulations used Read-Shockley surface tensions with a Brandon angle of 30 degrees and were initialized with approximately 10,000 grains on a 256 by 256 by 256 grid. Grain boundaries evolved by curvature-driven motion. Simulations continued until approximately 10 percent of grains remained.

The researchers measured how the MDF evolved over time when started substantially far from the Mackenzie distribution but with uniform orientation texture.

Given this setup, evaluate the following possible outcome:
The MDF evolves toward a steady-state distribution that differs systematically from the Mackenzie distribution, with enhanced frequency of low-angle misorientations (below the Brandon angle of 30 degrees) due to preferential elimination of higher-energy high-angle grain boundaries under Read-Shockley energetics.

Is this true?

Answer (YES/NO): NO